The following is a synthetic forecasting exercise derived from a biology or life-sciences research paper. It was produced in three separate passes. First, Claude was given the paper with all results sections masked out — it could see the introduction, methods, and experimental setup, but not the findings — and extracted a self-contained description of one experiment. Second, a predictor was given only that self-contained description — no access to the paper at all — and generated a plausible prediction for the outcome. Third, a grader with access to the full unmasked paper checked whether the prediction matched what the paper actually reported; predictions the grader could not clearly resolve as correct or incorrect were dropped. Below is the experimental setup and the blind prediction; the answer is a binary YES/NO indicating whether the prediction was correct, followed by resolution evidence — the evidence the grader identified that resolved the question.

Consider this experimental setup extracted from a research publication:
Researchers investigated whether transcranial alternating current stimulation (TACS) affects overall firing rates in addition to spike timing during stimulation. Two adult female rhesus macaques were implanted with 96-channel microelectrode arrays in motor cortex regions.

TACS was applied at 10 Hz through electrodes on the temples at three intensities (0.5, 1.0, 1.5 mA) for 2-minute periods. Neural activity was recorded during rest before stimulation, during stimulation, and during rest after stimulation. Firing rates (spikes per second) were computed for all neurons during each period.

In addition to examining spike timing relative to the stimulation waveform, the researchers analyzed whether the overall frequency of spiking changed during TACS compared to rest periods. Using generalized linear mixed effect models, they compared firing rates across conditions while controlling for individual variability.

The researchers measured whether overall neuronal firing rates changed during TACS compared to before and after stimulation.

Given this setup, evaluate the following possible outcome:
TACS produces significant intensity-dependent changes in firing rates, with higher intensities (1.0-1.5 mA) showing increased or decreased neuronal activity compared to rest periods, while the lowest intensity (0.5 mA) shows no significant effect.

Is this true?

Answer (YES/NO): NO